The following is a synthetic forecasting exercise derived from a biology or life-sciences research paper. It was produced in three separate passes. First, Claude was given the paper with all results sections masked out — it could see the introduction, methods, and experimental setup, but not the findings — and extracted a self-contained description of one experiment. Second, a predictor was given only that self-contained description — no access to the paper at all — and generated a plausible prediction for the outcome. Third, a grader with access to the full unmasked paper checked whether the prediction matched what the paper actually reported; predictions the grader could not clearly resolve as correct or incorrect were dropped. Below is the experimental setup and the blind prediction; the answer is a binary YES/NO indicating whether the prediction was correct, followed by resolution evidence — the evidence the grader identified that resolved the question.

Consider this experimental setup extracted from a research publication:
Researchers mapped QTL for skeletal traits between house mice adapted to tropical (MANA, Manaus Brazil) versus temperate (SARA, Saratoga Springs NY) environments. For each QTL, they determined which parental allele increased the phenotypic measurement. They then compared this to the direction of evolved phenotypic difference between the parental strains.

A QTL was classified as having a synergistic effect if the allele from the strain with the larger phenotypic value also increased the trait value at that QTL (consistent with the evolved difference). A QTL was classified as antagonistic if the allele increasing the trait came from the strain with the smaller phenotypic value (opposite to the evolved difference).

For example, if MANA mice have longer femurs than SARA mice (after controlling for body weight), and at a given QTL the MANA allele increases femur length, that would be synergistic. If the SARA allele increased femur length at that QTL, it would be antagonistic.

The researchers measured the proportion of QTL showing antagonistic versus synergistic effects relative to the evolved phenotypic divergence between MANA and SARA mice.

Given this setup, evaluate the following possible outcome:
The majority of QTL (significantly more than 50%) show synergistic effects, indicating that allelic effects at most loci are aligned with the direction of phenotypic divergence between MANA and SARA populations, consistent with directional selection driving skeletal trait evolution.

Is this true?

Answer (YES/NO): NO